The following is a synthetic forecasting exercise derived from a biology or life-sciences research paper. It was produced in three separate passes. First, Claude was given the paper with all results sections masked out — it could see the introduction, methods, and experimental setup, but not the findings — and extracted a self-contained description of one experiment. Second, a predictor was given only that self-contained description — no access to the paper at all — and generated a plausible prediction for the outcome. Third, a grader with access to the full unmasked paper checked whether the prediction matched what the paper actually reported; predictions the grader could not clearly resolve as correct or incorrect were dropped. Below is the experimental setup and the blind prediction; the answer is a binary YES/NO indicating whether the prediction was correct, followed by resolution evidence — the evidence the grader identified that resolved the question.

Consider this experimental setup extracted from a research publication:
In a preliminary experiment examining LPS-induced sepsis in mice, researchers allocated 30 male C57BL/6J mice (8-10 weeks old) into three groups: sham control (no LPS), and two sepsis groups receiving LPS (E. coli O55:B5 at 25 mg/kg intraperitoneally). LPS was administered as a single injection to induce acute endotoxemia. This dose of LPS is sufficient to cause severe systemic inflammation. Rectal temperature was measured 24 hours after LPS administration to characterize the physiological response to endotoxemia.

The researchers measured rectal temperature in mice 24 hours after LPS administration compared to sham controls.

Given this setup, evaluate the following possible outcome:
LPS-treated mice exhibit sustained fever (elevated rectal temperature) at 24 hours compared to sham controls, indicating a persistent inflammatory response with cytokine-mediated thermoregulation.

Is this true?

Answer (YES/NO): NO